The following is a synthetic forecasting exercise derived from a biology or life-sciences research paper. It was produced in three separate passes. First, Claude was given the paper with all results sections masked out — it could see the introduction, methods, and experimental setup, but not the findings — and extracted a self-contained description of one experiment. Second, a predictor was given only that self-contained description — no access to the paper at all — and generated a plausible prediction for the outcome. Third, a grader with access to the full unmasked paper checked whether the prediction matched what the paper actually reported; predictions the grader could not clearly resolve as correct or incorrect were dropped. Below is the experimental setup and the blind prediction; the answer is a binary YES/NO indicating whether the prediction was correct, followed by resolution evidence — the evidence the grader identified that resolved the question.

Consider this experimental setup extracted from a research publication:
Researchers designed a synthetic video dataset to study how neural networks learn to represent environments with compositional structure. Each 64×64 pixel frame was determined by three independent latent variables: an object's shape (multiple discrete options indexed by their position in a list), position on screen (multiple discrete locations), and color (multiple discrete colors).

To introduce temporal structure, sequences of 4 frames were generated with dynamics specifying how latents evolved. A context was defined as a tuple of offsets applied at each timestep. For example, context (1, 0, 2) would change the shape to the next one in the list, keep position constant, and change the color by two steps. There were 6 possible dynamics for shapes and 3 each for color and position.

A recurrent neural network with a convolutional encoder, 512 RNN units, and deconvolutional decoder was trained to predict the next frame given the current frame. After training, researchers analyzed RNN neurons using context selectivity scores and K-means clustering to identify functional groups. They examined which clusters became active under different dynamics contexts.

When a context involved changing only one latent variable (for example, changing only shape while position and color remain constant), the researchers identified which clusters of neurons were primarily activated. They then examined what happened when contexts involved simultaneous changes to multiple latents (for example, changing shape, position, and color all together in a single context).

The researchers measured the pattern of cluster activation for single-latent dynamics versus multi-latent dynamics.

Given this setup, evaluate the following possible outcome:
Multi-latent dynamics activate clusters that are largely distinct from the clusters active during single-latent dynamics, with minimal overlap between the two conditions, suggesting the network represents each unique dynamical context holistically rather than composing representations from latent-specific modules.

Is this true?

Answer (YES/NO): NO